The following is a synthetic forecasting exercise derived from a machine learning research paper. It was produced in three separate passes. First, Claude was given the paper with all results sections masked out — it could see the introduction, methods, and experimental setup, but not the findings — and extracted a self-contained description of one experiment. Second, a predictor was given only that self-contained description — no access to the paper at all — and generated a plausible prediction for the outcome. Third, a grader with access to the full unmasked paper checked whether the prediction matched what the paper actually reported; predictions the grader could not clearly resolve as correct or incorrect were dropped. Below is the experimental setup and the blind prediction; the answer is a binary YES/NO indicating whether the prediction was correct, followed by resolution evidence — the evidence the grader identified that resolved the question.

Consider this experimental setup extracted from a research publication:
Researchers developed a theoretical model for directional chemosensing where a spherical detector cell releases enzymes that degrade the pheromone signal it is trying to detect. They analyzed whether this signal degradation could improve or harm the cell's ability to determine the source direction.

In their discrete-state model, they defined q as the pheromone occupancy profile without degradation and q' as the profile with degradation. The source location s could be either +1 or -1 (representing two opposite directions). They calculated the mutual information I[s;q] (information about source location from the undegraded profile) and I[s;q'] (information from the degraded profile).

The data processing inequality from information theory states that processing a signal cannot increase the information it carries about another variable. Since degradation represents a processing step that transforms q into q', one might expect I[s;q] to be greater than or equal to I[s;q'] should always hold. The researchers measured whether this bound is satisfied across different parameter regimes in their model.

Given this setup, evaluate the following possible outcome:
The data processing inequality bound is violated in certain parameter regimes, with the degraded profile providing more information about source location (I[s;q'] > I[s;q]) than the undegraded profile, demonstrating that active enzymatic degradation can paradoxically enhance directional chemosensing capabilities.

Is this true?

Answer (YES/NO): YES